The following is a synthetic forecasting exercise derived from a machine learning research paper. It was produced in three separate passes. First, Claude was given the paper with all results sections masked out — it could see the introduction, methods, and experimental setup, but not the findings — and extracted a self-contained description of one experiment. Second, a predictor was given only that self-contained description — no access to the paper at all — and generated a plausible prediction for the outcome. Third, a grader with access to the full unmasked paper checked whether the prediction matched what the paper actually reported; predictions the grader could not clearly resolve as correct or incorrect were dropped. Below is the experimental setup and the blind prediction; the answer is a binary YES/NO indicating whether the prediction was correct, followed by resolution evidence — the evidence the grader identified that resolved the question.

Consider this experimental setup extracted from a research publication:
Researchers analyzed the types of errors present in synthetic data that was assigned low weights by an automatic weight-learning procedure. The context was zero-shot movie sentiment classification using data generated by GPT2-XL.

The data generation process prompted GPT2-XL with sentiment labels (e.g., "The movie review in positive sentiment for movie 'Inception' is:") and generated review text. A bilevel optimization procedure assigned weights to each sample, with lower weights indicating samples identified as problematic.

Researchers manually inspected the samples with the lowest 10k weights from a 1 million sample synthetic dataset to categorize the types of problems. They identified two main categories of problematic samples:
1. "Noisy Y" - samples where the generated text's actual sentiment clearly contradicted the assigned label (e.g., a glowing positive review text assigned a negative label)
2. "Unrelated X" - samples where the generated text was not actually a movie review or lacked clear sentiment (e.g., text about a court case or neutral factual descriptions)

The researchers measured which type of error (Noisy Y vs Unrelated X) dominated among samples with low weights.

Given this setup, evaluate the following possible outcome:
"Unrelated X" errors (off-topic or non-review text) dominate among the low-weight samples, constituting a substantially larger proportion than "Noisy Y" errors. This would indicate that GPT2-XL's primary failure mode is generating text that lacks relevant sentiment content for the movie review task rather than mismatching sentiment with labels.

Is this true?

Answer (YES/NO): NO